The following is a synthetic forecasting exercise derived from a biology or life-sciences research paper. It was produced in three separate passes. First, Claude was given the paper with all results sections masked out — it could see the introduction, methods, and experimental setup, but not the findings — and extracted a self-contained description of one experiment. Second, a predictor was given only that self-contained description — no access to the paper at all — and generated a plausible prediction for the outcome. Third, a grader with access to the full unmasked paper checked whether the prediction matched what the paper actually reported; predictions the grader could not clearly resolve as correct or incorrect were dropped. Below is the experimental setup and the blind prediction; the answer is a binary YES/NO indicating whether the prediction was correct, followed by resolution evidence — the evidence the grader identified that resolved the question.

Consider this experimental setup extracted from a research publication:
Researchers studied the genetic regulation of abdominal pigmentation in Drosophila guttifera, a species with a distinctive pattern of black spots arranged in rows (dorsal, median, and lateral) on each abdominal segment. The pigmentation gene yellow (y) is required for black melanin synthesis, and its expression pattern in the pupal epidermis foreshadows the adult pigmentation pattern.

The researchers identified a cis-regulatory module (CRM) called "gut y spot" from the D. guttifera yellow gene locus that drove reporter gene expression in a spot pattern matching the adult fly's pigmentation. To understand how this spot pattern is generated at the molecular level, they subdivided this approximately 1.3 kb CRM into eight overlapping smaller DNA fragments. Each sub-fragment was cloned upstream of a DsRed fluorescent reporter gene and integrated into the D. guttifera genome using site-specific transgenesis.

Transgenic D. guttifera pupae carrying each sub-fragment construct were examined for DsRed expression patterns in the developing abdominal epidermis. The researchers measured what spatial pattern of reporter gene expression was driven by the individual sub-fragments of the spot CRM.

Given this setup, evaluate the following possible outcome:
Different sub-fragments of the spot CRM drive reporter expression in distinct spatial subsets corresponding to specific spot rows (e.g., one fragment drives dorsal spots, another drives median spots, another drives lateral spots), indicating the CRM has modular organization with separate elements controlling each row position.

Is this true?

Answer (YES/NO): NO